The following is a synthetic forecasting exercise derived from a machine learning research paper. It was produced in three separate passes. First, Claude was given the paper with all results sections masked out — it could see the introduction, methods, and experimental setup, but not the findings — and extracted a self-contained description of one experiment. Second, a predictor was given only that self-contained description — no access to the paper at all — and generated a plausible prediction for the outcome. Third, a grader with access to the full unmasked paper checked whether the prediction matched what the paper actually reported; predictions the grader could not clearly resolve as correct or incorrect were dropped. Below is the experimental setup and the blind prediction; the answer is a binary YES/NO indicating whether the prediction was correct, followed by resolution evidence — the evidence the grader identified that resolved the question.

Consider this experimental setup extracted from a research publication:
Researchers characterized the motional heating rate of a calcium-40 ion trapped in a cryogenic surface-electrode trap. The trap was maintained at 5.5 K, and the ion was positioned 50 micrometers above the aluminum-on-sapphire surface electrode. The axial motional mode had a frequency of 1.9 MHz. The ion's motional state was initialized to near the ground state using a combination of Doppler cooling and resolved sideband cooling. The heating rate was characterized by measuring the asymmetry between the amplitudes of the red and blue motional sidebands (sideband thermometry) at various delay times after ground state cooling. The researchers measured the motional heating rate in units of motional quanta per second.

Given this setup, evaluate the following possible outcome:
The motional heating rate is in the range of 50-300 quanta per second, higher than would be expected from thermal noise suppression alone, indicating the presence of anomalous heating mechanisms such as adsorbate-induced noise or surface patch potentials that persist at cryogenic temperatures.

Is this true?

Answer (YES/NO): NO